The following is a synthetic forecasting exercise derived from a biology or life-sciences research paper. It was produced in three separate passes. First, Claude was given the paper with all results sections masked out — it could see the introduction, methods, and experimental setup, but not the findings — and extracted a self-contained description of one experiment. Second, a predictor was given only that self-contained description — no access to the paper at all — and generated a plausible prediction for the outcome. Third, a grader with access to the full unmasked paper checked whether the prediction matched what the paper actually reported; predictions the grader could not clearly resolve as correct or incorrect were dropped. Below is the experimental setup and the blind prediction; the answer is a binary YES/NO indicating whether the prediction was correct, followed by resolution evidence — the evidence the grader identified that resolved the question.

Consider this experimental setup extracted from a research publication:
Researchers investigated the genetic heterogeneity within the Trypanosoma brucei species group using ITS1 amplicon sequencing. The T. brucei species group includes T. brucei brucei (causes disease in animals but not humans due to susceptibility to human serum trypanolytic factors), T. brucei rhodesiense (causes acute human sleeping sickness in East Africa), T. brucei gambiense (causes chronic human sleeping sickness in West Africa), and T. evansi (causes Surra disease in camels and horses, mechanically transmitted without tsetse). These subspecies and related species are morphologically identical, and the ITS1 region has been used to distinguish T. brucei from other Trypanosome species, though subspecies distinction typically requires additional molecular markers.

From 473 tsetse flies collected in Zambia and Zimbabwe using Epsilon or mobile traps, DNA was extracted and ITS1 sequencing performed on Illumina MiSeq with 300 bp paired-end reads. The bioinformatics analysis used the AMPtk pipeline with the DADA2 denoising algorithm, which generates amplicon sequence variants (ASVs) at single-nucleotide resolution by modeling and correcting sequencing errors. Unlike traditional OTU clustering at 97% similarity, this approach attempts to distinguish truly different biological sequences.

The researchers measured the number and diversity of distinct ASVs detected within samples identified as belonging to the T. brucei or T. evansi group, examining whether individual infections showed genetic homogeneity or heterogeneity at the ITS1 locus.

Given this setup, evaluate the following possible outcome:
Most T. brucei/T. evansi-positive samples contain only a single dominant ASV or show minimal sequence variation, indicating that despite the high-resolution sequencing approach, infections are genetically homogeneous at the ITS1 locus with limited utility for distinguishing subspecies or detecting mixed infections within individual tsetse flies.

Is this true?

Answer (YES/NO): YES